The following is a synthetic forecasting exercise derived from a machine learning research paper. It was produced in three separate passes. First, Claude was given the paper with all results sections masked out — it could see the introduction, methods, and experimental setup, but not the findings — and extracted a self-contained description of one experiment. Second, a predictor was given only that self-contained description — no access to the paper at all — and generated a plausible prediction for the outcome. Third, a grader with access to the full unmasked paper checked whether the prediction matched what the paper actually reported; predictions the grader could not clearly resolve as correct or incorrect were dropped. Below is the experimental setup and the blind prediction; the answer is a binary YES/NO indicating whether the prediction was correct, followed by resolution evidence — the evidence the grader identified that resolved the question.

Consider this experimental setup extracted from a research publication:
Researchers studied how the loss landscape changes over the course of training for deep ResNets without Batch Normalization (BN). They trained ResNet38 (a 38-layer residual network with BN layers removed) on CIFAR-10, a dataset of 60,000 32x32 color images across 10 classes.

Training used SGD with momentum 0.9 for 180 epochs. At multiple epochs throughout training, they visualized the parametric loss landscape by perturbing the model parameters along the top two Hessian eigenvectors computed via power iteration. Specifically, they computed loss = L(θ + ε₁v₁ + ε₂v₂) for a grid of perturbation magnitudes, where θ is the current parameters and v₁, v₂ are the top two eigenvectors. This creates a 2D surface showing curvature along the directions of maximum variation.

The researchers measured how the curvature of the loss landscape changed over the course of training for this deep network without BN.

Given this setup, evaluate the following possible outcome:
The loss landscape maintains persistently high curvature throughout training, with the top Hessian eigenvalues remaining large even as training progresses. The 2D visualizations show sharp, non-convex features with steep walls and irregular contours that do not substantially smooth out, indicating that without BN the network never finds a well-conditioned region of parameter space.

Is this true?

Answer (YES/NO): NO